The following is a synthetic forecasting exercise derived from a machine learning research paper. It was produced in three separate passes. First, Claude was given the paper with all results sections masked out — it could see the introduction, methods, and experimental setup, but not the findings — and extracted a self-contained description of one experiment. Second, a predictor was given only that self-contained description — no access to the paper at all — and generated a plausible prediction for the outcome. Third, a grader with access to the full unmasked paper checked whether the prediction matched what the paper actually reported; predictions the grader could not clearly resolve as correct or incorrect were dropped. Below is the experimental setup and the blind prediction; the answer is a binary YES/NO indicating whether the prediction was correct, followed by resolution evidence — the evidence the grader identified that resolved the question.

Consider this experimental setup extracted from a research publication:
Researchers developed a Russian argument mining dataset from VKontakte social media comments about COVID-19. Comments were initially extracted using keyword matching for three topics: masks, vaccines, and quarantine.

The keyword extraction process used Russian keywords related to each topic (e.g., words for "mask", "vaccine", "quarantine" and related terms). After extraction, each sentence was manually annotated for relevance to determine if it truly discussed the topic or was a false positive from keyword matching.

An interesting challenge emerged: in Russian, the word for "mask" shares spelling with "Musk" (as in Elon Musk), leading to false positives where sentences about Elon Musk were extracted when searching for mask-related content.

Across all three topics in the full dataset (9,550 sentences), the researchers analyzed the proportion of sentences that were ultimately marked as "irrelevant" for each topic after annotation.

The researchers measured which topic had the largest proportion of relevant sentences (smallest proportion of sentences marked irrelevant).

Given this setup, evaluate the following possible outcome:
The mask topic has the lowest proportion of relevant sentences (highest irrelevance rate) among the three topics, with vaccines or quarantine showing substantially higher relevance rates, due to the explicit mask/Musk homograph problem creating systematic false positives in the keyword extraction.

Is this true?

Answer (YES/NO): NO